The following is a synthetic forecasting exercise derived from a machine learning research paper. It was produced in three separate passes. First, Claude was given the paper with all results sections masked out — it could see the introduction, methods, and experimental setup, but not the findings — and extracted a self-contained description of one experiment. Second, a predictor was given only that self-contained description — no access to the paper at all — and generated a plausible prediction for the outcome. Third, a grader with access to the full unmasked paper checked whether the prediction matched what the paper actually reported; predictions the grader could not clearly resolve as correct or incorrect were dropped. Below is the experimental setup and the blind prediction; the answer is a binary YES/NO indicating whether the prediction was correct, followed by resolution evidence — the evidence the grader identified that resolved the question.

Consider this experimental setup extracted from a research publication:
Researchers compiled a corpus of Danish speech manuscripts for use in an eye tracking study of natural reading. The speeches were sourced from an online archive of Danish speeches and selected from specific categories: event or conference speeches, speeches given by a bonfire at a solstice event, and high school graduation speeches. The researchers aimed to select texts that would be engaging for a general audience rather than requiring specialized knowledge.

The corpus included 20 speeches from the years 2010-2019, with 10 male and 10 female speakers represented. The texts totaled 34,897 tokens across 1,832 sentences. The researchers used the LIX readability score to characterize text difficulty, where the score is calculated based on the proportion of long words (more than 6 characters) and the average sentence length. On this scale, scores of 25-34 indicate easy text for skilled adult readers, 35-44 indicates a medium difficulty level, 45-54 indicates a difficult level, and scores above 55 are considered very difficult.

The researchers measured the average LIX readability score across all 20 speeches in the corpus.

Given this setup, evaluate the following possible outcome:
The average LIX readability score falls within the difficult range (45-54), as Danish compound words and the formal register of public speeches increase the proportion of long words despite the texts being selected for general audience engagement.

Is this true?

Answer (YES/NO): NO